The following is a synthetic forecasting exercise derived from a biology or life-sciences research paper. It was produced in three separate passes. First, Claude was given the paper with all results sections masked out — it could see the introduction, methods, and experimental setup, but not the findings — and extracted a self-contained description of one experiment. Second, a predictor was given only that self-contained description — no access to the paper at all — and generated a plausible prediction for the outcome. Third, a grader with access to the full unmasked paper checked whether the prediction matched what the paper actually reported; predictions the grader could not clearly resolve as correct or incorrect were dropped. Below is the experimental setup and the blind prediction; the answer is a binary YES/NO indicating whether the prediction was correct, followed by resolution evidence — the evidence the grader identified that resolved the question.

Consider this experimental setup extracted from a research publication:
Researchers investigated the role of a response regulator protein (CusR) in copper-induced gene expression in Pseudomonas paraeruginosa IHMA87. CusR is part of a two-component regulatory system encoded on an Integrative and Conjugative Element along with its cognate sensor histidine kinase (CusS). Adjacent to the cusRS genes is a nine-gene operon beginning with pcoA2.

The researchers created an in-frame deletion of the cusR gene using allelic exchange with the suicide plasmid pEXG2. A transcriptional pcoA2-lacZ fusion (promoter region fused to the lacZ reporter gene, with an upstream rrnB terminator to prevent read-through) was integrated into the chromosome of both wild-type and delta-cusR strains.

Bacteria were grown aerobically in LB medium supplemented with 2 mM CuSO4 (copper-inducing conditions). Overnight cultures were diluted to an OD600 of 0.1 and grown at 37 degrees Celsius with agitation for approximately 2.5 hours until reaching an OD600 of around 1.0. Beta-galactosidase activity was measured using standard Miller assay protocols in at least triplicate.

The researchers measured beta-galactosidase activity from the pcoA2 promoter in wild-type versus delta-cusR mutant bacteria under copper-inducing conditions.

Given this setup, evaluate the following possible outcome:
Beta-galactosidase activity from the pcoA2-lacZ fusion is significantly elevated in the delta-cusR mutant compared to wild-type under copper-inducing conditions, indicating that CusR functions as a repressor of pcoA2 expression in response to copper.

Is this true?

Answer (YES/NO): NO